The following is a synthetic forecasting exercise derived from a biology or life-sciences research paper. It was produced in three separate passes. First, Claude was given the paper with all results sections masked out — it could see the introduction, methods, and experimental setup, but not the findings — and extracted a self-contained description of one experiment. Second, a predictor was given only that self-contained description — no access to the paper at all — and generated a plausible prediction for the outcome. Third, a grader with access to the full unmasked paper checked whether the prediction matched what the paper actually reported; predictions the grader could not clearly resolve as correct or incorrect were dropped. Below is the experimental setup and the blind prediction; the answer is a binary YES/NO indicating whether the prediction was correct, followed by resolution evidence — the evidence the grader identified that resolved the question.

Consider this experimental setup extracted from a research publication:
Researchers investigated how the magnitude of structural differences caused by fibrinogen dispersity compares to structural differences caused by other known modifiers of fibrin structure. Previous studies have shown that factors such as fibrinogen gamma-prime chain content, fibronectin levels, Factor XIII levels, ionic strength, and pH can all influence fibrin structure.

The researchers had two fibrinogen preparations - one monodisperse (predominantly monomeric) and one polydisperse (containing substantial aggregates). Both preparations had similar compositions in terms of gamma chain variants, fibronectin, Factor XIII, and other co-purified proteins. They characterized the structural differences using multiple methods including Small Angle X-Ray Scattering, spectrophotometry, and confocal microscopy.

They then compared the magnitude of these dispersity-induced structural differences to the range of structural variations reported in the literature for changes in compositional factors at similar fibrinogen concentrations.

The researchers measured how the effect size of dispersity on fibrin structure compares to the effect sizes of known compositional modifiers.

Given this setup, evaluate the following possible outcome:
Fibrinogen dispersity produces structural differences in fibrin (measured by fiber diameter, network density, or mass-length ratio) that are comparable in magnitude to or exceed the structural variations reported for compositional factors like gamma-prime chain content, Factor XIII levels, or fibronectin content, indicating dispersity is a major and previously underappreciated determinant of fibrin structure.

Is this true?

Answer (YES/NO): YES